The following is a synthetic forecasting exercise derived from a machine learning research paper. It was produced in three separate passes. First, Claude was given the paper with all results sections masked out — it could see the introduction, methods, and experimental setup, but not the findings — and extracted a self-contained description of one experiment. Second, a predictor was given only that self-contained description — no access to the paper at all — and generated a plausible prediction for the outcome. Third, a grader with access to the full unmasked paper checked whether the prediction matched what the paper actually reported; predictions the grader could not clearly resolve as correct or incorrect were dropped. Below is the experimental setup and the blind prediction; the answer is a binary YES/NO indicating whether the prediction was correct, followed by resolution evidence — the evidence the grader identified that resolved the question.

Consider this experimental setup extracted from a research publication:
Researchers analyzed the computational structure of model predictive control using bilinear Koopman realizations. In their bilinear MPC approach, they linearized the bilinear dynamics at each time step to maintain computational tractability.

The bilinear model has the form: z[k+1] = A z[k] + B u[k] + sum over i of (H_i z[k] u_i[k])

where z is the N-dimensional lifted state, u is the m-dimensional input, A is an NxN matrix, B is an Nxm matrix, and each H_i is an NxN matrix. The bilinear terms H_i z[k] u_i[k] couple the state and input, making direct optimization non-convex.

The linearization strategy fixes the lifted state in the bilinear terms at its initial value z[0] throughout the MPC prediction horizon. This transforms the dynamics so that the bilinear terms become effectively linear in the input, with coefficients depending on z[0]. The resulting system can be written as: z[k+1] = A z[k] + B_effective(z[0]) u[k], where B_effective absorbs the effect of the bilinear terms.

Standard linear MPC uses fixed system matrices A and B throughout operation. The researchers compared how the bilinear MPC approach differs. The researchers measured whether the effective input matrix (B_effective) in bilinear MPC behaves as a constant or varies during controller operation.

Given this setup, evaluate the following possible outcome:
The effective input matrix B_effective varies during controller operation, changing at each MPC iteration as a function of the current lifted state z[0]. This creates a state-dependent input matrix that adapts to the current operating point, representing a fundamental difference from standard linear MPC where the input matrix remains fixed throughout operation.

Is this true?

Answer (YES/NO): YES